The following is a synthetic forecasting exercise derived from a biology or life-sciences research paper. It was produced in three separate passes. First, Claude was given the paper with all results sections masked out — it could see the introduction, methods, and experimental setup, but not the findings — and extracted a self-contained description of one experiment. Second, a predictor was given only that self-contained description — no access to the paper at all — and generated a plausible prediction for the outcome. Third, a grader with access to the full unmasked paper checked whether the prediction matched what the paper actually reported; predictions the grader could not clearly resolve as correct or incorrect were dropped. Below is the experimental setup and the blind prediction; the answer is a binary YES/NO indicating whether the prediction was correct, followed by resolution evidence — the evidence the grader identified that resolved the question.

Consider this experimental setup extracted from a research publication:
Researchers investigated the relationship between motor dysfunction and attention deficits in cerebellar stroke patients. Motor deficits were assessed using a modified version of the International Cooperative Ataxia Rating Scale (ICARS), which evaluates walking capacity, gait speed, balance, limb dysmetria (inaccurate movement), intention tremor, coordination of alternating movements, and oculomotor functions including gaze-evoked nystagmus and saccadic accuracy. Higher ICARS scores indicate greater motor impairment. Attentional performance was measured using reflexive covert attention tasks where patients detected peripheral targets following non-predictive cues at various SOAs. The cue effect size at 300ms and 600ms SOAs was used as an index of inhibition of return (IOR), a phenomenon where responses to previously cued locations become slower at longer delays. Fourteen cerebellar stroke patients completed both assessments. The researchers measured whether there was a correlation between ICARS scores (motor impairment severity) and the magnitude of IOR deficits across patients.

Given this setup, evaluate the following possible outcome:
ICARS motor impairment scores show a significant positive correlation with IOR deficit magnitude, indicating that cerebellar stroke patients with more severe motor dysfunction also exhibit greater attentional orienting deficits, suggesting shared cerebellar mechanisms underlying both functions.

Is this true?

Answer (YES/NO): NO